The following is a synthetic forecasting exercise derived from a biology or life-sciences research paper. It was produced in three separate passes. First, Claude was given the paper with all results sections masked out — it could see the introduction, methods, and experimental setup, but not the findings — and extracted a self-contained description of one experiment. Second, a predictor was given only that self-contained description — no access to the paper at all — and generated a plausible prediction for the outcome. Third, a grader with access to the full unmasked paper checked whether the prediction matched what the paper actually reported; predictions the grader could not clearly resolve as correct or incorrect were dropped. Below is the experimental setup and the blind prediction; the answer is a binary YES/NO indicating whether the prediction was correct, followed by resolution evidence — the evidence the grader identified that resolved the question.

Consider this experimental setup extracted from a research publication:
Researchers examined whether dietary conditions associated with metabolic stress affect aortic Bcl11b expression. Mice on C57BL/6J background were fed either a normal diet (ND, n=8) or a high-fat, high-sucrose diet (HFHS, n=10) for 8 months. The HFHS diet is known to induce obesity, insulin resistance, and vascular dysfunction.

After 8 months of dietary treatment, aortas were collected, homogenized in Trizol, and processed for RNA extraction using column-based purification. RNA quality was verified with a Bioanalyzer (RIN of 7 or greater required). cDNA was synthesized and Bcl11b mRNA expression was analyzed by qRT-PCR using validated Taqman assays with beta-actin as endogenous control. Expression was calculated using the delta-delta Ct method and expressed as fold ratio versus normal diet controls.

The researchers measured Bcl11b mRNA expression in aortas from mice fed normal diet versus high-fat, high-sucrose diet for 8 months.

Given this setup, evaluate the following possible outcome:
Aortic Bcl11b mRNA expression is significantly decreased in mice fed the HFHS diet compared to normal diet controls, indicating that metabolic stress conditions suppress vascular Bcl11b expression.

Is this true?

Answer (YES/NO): YES